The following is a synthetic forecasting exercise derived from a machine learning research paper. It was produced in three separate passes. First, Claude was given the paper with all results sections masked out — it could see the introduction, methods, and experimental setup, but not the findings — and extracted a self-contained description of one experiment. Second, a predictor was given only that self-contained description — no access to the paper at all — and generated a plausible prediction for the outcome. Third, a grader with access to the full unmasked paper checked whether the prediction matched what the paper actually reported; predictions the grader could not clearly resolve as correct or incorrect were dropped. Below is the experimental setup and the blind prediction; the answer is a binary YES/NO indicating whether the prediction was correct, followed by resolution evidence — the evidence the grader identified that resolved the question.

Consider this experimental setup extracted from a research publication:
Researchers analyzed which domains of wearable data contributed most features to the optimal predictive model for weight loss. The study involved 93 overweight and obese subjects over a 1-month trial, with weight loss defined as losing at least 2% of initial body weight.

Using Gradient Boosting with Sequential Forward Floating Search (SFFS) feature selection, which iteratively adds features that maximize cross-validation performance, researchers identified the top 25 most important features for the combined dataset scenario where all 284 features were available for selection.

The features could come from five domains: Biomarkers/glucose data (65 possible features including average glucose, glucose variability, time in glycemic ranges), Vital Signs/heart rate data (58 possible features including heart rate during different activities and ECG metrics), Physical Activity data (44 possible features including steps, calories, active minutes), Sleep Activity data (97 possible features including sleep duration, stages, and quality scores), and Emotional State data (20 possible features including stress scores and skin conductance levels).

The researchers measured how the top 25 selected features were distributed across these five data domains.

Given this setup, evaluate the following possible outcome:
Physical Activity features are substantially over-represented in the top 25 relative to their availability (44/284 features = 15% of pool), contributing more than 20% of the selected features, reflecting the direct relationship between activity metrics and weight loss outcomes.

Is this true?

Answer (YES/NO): YES